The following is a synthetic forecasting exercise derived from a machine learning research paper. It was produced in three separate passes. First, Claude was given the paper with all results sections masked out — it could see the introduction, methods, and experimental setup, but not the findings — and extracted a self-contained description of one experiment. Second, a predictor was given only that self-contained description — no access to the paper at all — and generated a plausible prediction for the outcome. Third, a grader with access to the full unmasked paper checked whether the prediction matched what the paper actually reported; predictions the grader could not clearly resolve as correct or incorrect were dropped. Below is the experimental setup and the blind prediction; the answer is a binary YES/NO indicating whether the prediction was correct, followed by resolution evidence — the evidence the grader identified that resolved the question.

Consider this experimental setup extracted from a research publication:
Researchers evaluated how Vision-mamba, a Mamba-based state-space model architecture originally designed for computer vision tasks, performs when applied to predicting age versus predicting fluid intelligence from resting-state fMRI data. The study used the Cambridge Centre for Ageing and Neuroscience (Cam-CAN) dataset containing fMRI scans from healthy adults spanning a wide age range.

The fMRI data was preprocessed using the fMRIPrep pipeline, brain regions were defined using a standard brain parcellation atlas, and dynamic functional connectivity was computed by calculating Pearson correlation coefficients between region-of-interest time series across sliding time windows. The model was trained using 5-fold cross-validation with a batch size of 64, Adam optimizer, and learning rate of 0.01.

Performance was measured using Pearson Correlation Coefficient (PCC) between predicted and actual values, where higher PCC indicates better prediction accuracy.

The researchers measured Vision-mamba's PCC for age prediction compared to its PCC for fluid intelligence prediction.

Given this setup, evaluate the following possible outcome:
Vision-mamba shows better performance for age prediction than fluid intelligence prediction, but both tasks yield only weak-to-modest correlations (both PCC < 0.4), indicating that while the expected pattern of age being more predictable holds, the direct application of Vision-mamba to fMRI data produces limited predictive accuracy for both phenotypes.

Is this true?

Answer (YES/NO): NO